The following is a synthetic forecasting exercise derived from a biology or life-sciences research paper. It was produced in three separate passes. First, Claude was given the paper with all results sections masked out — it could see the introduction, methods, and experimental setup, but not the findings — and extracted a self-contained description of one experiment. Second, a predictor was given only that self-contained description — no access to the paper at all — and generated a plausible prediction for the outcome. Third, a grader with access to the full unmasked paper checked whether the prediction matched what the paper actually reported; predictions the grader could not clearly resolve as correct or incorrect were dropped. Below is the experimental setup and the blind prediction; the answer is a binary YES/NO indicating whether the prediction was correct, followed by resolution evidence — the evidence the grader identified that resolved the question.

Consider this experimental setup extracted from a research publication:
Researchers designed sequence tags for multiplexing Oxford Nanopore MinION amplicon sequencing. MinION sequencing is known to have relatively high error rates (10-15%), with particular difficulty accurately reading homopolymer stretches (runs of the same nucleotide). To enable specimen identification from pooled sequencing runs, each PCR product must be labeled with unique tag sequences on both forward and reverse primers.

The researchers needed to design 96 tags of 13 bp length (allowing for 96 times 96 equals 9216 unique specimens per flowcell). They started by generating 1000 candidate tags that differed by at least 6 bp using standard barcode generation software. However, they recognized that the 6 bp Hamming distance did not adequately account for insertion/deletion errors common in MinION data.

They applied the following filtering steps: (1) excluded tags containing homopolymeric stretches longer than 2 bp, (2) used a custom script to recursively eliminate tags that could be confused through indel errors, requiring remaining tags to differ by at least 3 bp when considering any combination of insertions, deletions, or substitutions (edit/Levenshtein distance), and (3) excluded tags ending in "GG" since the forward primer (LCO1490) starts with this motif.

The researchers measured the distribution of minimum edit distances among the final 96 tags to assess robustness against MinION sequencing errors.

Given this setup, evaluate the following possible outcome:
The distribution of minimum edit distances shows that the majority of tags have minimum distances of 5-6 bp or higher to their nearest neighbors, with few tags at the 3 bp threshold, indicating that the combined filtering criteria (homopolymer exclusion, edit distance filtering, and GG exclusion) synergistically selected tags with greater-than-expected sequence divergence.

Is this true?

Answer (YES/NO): YES